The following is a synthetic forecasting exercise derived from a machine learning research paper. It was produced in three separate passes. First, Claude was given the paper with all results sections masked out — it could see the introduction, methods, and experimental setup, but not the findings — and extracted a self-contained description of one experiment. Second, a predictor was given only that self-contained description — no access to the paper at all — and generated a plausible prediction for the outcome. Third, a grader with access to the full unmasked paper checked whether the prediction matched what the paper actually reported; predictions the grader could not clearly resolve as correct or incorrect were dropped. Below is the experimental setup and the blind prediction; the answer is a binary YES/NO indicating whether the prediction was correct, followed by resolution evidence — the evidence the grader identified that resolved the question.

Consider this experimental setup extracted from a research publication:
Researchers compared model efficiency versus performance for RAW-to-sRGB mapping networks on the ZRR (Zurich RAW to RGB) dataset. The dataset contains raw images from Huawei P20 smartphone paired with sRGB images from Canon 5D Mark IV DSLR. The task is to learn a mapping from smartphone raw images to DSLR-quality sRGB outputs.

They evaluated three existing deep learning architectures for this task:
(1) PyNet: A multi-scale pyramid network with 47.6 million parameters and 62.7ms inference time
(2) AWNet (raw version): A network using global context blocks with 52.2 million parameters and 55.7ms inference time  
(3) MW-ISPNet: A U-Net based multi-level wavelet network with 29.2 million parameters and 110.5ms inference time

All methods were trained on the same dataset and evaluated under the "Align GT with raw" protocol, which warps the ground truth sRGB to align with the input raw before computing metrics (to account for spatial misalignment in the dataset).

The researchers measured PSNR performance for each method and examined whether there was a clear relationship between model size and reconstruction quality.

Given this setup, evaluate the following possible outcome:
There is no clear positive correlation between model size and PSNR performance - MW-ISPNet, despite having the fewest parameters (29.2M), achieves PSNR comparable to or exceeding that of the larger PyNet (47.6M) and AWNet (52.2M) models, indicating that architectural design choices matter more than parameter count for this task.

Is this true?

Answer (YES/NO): NO